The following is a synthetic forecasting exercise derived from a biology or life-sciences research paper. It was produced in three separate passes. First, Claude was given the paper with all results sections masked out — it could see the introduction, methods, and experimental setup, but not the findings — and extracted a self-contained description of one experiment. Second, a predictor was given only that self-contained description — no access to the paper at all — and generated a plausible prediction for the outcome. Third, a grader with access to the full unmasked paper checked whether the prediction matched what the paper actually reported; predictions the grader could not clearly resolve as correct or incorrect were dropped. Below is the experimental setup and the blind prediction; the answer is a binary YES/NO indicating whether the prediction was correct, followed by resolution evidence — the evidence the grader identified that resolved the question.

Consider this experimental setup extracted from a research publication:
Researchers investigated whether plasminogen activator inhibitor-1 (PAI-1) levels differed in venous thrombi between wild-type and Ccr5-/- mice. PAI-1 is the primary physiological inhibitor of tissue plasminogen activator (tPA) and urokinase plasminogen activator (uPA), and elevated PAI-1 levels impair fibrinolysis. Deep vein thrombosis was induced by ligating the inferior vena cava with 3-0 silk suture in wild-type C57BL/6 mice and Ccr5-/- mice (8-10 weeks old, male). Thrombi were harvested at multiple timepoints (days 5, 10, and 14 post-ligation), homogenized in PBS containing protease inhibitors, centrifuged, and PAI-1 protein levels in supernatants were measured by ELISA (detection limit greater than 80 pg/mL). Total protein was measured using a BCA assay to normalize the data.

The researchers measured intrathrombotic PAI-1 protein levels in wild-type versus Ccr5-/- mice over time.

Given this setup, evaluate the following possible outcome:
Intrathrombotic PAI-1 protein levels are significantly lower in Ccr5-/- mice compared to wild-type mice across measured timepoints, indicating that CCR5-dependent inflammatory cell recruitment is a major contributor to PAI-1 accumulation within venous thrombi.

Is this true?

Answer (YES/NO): NO